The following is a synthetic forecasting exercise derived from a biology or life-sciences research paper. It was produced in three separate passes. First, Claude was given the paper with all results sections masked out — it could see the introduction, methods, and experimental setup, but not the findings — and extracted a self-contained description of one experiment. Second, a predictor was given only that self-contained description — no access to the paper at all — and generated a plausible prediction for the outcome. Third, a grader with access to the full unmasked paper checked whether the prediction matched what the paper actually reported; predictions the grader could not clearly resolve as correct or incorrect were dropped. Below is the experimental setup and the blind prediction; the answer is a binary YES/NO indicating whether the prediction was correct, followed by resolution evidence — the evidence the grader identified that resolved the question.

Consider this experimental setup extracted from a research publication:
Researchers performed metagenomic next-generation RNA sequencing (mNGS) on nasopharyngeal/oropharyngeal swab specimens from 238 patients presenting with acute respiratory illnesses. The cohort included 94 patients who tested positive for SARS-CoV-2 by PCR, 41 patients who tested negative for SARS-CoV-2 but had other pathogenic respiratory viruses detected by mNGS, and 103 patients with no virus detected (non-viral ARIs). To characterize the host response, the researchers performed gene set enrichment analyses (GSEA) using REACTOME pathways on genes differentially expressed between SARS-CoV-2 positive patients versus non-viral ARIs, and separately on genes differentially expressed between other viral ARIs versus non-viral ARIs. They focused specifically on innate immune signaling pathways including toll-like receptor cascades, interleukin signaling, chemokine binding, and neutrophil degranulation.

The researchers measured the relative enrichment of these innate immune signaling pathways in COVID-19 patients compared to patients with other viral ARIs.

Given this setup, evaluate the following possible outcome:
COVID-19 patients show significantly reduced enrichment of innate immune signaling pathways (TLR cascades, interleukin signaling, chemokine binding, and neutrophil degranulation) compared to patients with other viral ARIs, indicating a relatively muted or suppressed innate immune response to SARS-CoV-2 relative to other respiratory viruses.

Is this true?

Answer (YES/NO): YES